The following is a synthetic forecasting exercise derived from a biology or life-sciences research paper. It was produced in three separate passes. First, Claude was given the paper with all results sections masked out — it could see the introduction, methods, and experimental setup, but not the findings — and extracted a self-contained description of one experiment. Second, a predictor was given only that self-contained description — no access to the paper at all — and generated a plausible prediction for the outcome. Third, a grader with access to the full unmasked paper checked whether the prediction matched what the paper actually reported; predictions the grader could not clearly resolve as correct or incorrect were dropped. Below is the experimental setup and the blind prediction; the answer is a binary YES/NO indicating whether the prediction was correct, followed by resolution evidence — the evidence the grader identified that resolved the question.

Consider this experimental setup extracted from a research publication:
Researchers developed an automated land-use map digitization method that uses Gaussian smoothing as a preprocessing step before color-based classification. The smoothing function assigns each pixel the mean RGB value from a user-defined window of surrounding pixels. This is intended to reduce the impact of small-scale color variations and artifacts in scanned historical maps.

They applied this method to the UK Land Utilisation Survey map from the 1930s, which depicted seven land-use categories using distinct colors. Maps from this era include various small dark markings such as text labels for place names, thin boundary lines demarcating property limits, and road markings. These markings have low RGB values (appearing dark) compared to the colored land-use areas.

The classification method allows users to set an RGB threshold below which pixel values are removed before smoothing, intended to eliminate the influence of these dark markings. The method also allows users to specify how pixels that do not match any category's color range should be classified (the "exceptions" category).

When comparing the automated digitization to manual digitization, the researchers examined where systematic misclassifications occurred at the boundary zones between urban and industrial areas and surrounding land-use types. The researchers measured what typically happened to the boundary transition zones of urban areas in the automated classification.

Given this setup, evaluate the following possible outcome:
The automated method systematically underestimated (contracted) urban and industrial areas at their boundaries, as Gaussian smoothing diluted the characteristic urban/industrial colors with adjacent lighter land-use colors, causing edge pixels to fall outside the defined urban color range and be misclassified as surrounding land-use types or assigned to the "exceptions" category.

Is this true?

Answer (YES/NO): YES